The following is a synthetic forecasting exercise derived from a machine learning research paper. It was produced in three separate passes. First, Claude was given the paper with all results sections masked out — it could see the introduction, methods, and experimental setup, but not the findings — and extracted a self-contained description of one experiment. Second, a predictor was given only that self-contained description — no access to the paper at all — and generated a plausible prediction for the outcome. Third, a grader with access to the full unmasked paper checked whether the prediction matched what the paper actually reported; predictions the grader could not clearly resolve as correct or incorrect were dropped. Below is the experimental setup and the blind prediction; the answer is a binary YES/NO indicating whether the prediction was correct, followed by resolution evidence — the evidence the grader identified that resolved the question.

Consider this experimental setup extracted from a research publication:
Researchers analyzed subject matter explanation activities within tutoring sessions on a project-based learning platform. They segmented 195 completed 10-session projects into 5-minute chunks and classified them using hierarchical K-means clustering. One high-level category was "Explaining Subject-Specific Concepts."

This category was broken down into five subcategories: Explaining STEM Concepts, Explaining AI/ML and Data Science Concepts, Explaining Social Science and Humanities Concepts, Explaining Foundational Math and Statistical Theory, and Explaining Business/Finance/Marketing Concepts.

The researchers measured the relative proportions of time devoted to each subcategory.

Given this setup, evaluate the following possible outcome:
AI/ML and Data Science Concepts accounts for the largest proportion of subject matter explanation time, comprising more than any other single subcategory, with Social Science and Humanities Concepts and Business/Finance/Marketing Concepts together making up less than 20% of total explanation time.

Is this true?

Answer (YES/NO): NO